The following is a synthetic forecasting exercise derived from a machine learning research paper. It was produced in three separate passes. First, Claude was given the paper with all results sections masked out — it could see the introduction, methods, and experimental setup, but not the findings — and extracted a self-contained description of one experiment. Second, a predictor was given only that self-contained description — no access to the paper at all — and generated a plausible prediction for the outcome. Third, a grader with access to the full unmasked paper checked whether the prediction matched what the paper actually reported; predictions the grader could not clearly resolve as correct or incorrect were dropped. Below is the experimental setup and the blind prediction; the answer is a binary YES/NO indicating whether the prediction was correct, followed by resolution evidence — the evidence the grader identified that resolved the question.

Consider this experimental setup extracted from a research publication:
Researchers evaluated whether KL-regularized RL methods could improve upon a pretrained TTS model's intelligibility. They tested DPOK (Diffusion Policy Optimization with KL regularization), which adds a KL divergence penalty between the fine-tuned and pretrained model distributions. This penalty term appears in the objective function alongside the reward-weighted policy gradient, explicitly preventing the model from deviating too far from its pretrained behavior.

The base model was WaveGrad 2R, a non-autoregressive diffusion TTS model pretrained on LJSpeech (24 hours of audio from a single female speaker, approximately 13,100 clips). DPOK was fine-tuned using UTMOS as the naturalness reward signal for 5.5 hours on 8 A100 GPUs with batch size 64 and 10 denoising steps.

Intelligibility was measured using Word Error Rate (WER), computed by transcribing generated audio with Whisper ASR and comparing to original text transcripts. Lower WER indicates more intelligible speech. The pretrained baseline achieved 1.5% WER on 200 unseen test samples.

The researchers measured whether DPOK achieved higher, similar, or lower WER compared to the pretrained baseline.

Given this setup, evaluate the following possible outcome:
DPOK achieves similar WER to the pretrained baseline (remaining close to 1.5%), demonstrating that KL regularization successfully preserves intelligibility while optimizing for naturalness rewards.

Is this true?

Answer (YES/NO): NO